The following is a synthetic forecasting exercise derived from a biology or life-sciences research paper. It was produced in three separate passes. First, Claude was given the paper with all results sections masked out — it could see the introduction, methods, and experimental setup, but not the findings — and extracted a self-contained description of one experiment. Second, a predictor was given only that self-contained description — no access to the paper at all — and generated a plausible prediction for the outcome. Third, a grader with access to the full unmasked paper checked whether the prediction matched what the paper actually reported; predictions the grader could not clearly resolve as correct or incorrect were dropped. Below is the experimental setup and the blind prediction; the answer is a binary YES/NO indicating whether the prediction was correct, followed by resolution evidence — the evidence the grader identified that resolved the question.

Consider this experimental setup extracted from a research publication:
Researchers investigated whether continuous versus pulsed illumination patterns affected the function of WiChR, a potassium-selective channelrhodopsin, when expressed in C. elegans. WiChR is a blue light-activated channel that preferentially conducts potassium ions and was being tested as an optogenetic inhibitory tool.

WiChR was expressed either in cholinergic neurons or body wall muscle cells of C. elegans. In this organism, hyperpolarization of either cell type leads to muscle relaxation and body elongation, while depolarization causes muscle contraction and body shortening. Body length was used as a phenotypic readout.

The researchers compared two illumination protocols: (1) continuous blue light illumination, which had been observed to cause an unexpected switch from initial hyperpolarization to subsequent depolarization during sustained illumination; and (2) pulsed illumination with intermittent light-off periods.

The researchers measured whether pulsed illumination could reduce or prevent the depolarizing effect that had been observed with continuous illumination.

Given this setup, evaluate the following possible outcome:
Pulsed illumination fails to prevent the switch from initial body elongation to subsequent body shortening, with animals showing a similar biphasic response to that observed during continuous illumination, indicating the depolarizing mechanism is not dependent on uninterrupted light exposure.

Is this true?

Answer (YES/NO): NO